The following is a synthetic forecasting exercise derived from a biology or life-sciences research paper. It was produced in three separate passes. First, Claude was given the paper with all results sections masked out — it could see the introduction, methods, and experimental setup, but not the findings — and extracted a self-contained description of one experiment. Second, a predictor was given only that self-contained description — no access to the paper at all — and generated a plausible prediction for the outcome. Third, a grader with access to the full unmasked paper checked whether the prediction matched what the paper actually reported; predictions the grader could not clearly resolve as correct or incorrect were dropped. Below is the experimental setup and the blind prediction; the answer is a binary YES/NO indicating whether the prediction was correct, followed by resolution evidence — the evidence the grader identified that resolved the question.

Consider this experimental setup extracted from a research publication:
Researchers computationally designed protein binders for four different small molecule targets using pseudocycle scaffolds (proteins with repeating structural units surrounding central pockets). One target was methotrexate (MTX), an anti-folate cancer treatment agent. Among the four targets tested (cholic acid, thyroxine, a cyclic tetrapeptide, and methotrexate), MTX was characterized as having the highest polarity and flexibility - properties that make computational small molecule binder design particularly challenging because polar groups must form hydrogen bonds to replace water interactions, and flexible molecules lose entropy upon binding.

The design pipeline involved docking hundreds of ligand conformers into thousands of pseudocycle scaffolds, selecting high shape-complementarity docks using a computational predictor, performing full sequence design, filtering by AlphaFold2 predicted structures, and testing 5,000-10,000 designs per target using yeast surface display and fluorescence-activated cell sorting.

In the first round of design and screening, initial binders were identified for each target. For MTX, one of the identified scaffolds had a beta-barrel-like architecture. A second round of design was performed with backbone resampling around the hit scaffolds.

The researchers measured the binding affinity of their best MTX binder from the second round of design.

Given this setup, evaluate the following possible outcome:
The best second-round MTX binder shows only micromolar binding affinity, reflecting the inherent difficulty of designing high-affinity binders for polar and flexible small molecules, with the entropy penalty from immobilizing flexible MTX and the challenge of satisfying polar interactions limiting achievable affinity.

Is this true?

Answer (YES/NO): YES